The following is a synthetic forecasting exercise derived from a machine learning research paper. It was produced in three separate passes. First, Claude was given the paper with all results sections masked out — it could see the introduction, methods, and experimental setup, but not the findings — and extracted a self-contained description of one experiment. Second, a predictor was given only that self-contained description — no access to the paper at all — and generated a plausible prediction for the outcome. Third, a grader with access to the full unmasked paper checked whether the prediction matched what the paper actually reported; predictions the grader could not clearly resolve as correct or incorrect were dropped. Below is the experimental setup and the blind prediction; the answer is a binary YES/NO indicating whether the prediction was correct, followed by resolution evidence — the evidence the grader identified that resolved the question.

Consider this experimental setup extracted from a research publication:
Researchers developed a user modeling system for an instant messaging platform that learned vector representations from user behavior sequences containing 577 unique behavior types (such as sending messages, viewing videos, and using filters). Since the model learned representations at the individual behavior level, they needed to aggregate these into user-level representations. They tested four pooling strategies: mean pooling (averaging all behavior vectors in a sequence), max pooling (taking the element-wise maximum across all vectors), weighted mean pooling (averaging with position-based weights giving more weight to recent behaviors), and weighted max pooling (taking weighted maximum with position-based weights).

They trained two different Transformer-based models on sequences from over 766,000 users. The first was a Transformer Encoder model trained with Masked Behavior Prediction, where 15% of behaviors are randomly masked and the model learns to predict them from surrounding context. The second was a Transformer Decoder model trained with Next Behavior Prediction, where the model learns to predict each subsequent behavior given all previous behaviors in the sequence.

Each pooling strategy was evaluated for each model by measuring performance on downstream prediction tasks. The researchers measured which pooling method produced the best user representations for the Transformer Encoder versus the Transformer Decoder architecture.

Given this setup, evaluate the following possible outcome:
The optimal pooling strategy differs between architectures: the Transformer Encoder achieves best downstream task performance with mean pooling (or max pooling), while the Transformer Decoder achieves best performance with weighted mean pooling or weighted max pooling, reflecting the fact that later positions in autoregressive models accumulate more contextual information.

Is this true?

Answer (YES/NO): YES